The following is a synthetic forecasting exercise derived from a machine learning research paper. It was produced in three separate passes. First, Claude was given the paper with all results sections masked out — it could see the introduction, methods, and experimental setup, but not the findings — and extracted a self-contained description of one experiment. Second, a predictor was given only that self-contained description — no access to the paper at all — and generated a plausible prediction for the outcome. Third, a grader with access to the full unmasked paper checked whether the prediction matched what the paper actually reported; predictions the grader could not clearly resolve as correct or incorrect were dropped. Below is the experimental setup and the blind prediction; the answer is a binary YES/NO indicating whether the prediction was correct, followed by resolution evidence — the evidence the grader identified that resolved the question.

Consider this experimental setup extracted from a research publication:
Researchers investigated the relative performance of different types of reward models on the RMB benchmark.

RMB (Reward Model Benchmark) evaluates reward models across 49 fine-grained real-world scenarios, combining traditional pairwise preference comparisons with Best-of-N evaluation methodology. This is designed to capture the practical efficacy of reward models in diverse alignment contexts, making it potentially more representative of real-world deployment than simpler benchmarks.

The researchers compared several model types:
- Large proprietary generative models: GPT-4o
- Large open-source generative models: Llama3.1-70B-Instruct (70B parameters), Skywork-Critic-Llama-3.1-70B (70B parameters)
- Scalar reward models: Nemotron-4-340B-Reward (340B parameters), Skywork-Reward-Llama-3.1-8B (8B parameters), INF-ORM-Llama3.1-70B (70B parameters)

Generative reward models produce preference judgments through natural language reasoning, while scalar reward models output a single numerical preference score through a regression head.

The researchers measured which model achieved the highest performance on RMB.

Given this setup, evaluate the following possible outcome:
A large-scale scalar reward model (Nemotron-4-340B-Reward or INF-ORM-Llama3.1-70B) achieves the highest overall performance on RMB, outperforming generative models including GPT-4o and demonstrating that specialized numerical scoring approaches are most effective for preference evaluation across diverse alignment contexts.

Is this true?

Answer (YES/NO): NO